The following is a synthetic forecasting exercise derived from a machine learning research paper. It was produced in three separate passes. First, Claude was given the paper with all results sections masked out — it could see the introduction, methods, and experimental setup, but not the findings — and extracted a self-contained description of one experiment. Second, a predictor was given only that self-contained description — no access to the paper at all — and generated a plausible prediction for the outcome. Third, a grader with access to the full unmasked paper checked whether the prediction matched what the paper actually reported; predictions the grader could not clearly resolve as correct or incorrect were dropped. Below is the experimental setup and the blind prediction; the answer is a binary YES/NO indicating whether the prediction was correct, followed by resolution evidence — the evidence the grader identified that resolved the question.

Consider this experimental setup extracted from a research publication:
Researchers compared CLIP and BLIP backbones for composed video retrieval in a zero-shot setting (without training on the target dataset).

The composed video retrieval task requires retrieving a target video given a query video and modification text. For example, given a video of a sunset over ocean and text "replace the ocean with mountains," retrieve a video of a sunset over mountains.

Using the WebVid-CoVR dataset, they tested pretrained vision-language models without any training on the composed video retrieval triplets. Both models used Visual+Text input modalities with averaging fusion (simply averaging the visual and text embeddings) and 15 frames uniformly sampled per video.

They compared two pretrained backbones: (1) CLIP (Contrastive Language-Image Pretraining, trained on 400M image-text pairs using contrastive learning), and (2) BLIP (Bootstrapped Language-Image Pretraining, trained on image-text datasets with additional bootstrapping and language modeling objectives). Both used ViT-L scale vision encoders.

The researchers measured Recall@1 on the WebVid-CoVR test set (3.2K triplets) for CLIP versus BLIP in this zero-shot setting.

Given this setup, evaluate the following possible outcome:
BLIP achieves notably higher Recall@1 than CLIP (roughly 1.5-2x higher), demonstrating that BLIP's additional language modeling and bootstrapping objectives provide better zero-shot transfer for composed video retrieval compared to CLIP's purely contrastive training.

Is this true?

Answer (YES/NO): NO